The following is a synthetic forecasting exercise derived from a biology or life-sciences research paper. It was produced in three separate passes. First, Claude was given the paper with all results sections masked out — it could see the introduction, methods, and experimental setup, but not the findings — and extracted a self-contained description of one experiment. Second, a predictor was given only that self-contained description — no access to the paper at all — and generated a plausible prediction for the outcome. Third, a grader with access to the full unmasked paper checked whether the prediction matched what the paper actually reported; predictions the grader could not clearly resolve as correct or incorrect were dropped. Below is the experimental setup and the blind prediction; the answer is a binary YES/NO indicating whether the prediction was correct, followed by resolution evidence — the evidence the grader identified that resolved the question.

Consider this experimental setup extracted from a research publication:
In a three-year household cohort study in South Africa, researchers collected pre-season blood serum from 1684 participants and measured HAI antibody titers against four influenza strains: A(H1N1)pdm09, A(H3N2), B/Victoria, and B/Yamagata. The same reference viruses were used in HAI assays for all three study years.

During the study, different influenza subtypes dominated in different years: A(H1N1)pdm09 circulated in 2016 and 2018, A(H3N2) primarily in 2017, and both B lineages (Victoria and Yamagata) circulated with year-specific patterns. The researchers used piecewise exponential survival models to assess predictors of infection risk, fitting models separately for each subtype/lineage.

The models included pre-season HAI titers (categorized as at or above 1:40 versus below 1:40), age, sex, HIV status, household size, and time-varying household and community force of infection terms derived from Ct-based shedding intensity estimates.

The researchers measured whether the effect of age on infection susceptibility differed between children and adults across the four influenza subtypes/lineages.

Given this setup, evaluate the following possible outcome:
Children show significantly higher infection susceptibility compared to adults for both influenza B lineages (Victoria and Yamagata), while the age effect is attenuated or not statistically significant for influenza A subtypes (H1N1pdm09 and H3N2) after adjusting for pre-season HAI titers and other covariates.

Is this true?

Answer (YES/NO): NO